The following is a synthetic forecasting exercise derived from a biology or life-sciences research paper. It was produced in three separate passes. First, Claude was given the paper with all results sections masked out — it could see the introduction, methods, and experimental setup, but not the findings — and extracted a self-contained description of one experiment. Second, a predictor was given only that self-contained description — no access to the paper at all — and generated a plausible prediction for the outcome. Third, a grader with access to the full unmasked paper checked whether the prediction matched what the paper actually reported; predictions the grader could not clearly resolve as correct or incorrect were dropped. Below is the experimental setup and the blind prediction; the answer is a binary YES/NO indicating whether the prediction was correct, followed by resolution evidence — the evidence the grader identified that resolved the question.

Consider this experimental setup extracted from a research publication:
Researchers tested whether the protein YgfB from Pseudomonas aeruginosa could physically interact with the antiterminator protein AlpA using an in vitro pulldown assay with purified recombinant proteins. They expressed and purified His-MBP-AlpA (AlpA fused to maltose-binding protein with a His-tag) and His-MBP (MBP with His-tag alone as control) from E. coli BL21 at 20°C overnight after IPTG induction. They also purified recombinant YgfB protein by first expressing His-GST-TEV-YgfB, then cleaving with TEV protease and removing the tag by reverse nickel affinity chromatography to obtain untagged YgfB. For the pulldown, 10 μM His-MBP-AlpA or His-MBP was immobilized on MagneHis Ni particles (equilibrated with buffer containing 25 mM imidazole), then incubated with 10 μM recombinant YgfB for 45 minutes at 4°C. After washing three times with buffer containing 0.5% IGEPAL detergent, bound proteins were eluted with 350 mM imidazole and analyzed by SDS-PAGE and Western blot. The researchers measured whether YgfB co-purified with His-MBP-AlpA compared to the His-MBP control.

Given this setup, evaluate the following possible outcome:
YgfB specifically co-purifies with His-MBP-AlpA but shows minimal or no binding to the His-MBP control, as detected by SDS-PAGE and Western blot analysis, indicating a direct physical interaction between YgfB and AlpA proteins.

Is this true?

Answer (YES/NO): YES